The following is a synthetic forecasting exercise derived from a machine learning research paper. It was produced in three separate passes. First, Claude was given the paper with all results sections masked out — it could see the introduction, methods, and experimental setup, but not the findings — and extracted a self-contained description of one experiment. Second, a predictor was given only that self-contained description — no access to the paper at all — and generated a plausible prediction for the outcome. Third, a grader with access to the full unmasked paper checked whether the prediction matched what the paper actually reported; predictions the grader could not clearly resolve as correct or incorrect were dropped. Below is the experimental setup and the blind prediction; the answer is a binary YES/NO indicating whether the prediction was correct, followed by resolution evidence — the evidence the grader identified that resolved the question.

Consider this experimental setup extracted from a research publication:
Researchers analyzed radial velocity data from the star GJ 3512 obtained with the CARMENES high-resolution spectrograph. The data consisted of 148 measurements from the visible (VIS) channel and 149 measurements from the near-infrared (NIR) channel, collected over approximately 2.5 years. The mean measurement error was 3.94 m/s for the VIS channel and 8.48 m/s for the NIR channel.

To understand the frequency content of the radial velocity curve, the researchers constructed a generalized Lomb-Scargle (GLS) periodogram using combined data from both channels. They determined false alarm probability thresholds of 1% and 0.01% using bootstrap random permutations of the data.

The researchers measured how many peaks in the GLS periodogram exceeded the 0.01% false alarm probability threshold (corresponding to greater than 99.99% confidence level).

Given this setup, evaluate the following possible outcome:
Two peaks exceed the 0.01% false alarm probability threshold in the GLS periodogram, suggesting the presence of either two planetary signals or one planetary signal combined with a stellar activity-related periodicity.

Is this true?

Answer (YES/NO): NO